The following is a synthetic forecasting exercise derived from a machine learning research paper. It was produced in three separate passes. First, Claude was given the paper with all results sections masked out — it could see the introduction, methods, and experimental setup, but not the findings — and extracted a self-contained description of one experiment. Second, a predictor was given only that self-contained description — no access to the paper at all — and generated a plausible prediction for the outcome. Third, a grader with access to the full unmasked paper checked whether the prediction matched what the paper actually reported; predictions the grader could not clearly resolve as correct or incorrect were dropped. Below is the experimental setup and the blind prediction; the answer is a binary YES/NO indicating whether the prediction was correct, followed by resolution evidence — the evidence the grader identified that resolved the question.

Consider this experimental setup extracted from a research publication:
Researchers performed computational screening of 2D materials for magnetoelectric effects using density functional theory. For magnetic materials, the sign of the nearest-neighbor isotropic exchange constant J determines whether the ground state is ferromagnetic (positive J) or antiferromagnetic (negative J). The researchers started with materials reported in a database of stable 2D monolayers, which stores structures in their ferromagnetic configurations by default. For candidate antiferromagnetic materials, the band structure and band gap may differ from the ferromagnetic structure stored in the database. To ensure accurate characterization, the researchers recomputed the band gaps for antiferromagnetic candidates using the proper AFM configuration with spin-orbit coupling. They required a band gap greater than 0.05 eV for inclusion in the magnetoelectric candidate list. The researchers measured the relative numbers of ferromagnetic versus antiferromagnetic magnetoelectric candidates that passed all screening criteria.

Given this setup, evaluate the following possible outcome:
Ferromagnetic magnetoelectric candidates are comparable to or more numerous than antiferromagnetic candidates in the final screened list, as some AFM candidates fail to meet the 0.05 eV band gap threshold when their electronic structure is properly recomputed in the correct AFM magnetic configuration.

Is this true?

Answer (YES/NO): NO